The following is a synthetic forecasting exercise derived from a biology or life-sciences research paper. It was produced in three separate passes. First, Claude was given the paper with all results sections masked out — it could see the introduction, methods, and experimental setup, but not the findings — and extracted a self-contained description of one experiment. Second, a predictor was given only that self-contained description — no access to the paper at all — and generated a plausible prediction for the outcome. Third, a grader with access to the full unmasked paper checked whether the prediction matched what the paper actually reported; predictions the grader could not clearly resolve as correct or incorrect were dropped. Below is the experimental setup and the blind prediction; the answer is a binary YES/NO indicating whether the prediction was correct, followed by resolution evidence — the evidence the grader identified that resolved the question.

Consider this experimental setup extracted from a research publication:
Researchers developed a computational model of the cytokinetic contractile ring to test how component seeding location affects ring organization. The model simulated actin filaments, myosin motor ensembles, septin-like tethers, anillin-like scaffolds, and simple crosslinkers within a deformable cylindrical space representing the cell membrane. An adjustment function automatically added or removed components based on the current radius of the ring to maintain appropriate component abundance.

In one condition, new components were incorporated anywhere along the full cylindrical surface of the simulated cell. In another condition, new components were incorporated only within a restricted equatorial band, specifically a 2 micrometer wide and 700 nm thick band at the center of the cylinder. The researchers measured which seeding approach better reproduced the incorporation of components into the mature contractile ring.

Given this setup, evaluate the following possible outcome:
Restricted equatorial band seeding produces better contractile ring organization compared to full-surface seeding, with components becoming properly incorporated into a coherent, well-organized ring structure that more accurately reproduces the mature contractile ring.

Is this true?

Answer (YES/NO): YES